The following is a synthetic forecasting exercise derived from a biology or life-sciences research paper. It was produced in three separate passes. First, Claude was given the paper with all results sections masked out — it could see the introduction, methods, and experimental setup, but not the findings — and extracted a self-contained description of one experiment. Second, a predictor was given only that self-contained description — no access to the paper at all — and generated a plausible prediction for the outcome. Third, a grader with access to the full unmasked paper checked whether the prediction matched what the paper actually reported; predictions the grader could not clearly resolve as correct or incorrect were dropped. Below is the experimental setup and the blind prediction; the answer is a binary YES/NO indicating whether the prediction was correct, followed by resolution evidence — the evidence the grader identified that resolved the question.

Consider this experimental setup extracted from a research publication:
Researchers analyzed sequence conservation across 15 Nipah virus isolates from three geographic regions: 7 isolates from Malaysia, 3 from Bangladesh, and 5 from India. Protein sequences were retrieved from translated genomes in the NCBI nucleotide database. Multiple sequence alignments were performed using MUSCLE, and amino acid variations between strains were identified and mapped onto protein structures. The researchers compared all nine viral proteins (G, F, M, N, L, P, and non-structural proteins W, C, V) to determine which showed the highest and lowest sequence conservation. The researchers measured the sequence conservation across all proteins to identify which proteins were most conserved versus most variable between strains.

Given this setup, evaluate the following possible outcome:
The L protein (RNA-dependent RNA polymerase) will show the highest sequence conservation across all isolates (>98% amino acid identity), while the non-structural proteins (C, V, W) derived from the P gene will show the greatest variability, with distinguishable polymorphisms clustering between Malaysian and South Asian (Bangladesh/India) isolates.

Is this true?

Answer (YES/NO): NO